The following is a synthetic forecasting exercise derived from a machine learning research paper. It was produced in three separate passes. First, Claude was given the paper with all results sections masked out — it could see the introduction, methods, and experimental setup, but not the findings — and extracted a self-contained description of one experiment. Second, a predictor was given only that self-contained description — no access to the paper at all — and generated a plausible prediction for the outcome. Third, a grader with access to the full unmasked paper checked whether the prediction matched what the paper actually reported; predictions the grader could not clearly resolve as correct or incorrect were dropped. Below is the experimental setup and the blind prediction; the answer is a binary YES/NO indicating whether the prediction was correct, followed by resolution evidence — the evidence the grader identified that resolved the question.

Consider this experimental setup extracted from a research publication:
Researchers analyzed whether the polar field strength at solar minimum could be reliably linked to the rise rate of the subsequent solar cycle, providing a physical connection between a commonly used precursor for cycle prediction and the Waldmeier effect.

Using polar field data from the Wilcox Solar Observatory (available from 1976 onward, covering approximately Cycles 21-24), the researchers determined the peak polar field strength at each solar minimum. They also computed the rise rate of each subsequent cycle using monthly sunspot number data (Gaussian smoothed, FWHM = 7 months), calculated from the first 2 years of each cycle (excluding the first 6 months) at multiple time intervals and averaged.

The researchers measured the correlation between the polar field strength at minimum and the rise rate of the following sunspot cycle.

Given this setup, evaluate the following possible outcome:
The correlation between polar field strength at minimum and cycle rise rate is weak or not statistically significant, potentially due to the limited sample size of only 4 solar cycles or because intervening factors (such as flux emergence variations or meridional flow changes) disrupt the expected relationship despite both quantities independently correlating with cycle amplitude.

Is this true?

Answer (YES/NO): NO